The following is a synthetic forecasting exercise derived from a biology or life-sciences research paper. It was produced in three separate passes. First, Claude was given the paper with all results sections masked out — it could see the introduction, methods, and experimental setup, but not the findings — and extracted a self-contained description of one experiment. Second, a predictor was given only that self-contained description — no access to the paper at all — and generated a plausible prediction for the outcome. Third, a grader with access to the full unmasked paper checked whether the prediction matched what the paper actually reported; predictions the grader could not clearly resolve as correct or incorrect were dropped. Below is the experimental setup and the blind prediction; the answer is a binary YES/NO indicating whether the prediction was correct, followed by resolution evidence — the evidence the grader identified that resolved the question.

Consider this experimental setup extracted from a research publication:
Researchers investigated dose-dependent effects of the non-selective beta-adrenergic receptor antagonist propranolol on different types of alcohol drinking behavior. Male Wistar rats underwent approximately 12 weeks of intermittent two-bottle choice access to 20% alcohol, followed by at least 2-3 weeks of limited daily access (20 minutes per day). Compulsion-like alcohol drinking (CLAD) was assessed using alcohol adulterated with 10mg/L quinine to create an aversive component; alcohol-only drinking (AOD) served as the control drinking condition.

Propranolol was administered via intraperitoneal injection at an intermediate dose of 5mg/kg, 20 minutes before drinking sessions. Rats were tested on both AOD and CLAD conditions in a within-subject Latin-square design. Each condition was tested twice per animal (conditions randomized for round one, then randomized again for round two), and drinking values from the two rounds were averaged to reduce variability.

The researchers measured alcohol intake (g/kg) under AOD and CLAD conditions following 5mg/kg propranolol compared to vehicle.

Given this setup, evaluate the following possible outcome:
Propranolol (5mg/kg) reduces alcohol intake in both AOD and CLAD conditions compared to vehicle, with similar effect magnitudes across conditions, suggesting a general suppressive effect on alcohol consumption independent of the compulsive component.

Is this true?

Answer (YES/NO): NO